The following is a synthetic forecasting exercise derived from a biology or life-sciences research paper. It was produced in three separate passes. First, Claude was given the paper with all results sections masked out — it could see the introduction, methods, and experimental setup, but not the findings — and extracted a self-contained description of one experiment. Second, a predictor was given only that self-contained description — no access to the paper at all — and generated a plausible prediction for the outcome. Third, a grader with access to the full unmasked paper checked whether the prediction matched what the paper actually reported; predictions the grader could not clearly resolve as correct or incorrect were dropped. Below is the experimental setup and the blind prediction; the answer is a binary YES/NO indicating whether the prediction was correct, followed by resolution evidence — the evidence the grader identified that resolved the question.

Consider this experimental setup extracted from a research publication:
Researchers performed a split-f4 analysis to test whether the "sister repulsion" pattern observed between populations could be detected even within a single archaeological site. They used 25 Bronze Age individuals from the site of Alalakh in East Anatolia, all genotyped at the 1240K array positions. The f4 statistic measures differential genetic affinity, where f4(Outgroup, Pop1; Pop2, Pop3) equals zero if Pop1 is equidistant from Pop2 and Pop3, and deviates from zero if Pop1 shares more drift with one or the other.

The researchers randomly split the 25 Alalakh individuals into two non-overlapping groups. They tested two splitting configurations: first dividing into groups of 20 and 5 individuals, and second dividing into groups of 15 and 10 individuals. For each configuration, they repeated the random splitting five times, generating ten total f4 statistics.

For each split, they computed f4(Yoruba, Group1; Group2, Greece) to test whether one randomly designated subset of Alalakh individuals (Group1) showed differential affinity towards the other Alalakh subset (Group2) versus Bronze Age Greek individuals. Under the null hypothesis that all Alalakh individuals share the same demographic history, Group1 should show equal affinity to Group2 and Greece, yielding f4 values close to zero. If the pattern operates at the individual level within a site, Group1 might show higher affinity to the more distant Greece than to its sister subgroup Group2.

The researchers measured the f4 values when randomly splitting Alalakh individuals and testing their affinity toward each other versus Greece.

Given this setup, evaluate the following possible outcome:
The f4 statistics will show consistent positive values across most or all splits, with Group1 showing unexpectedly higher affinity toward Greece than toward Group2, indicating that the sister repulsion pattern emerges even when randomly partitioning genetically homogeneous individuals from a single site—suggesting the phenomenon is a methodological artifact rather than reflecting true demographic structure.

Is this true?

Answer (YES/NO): NO